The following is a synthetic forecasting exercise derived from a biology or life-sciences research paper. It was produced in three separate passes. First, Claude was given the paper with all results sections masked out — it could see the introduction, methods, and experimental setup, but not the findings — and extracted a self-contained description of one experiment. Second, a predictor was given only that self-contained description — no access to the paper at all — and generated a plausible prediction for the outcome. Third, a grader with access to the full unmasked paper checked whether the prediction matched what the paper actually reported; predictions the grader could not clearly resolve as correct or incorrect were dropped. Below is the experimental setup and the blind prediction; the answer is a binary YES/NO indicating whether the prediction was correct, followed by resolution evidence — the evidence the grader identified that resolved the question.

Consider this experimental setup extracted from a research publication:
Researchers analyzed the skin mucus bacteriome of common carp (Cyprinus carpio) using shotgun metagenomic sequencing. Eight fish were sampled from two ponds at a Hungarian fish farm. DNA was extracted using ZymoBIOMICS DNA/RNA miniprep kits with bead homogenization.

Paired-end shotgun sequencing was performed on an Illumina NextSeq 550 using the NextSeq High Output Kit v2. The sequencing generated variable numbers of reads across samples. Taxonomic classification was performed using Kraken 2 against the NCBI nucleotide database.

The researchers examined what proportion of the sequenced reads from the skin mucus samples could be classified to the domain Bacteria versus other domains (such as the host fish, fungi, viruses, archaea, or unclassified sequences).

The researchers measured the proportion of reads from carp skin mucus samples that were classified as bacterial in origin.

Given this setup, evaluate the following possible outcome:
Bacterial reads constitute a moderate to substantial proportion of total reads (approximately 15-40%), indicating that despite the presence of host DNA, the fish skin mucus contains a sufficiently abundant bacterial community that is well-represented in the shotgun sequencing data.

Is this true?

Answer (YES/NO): NO